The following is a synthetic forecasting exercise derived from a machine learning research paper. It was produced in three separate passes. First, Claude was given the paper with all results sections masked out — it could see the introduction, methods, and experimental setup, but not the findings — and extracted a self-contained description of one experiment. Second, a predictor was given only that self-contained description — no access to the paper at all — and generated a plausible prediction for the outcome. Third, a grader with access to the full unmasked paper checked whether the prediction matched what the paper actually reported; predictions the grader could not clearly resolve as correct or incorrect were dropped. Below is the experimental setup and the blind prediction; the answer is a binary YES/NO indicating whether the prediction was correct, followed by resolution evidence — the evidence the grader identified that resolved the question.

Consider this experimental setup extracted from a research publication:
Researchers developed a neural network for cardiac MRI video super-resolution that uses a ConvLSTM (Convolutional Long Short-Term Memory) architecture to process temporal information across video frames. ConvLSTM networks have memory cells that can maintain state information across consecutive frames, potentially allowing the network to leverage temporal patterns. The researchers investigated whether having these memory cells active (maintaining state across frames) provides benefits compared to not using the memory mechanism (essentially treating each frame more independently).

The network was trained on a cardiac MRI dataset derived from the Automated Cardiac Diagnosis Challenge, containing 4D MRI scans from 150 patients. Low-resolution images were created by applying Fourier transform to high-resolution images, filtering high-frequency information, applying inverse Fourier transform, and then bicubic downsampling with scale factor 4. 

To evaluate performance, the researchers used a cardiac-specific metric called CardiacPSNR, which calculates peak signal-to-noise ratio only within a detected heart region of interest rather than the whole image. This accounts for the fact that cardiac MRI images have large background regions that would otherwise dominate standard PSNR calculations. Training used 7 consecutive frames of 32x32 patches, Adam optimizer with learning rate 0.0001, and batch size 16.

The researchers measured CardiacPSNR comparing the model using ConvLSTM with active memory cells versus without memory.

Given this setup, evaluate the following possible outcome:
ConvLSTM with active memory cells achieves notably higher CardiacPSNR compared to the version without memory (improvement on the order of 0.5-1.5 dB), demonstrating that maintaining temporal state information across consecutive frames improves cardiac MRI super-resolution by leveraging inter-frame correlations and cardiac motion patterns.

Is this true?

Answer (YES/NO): NO